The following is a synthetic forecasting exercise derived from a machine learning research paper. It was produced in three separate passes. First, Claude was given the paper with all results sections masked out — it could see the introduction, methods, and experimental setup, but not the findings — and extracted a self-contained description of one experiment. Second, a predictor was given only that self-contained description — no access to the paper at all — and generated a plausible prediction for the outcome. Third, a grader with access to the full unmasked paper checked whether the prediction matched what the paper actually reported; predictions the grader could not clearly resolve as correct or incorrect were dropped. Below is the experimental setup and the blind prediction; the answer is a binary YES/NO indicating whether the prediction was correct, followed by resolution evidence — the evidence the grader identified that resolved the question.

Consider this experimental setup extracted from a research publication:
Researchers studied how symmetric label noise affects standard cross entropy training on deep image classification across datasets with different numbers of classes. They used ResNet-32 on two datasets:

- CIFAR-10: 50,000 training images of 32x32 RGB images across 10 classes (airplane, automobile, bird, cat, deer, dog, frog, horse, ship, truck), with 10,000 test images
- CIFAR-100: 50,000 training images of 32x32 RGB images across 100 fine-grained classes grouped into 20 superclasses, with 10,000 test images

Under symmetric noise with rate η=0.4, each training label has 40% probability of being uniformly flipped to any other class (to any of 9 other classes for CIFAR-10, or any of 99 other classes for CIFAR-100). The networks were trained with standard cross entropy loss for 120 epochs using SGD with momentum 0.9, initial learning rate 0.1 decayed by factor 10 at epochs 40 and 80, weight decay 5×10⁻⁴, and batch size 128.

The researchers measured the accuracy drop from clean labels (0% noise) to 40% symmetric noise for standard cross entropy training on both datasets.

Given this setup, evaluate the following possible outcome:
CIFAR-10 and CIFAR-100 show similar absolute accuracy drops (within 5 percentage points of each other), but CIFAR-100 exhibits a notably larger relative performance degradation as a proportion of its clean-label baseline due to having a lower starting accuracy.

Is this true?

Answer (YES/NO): NO